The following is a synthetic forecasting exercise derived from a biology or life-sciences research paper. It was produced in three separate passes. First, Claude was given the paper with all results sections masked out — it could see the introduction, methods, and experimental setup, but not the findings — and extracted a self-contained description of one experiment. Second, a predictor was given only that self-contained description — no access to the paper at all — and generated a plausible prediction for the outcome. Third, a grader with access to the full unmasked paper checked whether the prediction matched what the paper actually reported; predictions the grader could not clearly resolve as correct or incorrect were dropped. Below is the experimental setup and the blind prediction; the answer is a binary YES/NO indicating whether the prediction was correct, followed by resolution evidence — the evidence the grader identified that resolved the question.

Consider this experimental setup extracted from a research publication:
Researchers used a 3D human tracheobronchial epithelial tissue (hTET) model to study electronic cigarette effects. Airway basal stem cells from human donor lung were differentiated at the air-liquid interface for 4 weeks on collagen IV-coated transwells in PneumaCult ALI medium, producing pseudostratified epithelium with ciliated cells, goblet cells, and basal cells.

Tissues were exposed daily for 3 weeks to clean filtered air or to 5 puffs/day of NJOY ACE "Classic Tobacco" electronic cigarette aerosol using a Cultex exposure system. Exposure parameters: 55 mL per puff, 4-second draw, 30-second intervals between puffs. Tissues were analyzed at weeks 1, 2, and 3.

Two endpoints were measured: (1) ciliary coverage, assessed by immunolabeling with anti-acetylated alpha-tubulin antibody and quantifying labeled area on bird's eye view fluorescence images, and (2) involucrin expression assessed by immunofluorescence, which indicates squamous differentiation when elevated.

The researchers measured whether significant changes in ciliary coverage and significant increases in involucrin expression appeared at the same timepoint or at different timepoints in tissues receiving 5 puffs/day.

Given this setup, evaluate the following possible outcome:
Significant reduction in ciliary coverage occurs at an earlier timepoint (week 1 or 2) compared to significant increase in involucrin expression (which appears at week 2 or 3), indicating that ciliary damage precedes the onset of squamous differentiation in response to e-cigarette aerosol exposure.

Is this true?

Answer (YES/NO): NO